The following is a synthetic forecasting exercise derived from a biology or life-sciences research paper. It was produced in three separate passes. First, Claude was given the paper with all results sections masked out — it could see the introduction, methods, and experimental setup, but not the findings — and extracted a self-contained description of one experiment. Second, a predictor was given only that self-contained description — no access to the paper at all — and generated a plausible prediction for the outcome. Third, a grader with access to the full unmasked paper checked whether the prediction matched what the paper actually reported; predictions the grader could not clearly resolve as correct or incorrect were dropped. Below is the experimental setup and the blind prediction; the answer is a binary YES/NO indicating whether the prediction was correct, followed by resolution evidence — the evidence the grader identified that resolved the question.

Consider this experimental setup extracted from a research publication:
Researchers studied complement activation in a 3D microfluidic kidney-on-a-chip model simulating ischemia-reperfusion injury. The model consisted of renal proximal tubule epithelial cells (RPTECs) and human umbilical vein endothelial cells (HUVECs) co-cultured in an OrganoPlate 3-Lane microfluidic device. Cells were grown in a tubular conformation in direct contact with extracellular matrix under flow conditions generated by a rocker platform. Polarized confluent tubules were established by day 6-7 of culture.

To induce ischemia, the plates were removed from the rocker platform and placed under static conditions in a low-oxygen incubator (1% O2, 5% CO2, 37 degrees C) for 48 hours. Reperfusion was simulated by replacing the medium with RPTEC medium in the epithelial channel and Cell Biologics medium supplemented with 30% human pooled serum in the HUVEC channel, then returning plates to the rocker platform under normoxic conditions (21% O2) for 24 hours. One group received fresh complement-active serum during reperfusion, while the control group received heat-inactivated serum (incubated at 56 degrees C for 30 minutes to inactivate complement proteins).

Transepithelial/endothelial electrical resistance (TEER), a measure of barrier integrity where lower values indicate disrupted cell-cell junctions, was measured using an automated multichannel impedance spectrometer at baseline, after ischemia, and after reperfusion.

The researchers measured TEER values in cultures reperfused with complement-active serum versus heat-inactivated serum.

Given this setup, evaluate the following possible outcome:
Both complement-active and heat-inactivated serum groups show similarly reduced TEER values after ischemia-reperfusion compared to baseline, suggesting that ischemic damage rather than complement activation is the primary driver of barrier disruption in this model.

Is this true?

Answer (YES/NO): YES